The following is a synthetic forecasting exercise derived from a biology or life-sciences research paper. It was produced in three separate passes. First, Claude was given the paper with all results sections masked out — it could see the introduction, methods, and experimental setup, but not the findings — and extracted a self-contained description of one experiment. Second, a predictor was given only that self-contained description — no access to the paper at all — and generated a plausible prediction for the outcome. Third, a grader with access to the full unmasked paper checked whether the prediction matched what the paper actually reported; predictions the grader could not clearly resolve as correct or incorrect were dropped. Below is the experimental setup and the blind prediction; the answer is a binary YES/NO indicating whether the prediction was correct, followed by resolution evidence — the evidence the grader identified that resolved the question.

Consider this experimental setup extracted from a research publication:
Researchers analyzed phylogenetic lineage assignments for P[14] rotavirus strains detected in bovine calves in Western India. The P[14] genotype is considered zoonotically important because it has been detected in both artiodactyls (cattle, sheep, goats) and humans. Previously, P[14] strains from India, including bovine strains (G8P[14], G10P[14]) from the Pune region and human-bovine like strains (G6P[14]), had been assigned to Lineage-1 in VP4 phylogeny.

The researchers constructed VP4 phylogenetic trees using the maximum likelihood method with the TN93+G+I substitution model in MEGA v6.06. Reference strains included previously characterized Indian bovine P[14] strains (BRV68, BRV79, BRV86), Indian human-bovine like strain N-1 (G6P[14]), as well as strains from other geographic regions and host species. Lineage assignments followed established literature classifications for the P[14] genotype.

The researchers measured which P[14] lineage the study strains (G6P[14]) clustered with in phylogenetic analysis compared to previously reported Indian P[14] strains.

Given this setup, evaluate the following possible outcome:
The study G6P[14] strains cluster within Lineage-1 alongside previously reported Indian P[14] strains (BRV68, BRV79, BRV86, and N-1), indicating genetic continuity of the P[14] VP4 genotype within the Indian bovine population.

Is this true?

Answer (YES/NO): NO